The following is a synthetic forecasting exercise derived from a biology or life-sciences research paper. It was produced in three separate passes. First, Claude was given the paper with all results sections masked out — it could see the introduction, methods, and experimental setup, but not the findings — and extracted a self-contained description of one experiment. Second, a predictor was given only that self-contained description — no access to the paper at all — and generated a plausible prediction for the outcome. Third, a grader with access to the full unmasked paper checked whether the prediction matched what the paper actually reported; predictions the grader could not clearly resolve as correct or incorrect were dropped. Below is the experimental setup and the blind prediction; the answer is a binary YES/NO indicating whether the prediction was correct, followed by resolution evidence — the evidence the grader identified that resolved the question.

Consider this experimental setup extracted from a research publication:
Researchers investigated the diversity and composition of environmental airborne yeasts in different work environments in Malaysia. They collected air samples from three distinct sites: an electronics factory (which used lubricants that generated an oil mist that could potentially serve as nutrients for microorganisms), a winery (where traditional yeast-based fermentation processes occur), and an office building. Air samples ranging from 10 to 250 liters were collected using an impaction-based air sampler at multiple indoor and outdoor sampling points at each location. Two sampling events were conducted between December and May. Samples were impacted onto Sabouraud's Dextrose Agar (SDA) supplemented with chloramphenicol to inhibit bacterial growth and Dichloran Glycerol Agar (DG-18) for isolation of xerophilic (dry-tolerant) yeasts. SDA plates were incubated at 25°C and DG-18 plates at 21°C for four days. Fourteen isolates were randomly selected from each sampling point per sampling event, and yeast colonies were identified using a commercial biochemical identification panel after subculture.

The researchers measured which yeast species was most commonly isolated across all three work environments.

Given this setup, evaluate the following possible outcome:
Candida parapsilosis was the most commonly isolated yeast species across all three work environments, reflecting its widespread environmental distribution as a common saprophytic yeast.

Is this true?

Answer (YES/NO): NO